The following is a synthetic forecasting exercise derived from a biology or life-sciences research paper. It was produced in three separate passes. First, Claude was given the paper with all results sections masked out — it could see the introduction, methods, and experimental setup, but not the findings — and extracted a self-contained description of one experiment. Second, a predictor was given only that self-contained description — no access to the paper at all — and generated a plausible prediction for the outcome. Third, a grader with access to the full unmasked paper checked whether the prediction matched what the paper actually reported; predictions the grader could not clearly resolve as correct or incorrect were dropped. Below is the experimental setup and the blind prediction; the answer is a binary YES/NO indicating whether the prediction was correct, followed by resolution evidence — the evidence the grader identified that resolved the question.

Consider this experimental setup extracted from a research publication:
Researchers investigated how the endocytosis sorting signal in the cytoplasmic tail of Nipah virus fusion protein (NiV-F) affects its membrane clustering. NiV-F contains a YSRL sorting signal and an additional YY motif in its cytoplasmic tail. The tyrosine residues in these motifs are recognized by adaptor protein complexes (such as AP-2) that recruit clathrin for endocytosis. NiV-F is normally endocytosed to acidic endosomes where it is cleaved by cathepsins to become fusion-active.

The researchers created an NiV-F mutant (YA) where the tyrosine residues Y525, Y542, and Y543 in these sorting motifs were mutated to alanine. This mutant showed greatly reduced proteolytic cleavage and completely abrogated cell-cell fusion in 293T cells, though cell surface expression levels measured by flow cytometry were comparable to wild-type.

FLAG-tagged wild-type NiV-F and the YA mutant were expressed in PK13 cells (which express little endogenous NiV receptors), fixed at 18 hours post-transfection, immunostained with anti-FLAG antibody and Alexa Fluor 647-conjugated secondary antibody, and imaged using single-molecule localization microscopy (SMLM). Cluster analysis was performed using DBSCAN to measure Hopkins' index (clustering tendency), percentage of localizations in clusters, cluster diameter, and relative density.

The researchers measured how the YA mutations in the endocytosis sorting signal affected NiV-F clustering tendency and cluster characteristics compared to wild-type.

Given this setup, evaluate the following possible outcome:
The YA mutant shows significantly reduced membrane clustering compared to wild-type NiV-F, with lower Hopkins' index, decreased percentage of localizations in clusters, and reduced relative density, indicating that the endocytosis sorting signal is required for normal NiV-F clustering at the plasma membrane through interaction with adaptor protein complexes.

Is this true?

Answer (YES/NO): YES